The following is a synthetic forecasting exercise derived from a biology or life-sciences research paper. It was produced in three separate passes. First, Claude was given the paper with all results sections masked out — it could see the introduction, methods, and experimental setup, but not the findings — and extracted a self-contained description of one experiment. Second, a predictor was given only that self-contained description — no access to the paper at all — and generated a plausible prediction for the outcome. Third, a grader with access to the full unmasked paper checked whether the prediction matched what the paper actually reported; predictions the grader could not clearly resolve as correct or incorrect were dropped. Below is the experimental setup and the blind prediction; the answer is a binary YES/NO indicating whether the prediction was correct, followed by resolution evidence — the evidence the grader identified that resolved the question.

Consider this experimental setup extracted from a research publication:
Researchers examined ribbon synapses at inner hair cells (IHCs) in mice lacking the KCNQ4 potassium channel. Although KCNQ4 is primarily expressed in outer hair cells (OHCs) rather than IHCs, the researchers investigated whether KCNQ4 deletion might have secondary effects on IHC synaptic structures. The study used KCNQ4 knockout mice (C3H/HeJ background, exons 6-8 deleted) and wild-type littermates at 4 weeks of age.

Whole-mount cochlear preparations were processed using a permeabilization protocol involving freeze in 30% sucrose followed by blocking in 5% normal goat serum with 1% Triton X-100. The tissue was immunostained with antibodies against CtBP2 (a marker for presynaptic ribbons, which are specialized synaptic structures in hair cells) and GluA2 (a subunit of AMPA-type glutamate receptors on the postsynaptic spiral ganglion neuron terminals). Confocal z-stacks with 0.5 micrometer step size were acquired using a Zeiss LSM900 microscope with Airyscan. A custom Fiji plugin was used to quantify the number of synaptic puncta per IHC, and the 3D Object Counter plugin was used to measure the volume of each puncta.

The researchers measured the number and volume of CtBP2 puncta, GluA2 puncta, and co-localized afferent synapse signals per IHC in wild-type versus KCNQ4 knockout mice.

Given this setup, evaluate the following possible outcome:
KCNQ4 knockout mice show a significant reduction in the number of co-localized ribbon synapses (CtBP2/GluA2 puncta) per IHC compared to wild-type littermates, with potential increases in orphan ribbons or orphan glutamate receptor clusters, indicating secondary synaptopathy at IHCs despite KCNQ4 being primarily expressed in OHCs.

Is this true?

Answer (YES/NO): YES